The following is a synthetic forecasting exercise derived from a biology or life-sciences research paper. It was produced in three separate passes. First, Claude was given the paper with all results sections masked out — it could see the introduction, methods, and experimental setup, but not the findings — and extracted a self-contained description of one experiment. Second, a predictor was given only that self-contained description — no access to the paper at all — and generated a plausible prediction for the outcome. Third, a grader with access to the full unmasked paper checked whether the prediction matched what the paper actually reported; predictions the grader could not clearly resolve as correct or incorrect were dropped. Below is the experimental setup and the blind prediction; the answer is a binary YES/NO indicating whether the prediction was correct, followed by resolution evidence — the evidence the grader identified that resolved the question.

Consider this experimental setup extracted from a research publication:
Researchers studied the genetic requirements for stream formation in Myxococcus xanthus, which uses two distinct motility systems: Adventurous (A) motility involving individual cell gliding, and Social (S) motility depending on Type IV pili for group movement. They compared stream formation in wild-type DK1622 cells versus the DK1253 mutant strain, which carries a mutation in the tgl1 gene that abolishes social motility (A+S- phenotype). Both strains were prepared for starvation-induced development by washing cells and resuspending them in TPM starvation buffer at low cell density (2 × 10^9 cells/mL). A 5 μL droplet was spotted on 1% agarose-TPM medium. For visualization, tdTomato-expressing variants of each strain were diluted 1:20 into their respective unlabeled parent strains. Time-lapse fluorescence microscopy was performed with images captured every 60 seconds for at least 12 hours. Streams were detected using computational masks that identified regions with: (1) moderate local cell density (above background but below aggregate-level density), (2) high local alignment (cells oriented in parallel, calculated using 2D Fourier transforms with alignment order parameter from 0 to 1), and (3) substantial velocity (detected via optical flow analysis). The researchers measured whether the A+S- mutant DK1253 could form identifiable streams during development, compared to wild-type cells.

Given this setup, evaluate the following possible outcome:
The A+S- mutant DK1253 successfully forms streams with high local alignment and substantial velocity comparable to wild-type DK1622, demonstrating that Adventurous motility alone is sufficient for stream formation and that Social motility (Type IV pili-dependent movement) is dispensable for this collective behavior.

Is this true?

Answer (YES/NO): NO